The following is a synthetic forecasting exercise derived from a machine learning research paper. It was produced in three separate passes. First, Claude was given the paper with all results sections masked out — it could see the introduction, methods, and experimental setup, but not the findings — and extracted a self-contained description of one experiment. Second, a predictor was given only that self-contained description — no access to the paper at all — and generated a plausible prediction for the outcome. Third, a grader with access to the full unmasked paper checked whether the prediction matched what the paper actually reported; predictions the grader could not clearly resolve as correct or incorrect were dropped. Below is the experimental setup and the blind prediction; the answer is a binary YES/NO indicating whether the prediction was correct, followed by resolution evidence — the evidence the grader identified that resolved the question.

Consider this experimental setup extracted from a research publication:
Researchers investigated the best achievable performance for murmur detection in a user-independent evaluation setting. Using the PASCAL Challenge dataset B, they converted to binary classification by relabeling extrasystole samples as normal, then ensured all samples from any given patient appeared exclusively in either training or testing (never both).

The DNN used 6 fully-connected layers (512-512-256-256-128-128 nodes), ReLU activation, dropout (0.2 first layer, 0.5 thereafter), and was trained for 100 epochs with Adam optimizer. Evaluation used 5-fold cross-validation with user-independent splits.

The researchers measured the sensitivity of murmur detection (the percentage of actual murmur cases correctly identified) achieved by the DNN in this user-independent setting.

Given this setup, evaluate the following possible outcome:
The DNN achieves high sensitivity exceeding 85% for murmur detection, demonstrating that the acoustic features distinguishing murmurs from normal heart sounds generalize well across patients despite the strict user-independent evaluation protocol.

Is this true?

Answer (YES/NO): NO